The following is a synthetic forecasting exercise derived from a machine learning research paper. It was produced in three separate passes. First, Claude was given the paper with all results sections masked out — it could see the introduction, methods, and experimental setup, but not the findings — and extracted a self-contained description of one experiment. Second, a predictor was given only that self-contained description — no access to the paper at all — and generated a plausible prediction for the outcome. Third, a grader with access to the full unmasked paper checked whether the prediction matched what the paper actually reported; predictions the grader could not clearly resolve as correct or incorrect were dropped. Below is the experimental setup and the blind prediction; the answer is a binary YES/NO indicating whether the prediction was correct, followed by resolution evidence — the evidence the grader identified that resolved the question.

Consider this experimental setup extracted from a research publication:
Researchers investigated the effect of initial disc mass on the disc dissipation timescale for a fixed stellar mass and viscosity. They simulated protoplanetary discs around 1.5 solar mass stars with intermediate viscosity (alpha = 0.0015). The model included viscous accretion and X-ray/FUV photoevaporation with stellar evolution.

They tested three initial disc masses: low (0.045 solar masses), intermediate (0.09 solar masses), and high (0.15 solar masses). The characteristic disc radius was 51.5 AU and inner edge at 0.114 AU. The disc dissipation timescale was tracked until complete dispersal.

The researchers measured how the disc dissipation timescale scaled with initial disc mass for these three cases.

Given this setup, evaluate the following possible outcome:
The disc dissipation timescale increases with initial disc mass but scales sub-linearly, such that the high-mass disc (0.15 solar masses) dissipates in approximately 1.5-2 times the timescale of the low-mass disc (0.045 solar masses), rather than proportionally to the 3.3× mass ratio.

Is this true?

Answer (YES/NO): NO